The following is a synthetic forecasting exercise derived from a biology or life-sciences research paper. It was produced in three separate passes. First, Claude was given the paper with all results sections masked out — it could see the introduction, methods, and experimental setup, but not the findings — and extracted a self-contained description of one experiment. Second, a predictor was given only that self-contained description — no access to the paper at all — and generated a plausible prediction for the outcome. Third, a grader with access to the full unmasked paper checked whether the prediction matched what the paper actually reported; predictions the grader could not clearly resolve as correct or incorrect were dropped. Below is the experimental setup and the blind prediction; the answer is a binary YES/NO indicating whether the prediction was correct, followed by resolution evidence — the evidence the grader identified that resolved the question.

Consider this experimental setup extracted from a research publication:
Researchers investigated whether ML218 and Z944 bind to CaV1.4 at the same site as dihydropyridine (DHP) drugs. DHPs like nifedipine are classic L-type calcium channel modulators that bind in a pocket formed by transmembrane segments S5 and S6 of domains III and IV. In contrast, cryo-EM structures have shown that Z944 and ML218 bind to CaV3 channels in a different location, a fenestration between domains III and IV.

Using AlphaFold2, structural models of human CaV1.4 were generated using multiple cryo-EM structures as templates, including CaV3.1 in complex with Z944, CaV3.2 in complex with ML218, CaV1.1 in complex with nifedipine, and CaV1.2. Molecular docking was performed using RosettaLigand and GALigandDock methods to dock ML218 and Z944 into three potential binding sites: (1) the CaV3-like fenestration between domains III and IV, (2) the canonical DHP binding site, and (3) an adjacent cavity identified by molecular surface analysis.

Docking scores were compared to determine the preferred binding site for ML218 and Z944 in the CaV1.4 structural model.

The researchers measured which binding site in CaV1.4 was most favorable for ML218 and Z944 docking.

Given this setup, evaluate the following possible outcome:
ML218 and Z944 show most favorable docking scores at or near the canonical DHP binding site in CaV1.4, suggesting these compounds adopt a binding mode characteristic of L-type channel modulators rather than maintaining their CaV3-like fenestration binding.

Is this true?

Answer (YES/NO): YES